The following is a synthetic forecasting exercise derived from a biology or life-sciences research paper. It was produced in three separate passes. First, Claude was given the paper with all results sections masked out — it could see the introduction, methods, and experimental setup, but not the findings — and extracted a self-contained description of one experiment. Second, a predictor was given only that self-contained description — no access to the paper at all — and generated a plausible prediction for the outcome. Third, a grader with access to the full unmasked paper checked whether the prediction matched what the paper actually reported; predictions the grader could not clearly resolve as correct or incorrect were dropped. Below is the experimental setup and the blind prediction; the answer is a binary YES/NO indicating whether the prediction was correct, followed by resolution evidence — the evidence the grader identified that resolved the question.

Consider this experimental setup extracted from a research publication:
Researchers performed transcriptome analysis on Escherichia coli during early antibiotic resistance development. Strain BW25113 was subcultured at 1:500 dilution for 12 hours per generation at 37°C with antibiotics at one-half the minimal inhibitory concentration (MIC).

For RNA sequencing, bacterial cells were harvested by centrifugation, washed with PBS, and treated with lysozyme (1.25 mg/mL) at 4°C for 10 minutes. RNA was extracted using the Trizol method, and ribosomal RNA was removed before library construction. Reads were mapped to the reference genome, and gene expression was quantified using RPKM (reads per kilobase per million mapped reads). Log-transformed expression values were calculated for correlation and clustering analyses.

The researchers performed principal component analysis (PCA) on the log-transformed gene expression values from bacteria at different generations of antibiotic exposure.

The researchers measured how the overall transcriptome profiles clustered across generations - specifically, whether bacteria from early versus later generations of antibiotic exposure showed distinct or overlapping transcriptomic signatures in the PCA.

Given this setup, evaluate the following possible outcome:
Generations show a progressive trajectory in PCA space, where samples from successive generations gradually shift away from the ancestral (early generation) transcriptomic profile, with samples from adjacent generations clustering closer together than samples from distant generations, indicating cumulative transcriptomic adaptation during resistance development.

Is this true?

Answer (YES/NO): NO